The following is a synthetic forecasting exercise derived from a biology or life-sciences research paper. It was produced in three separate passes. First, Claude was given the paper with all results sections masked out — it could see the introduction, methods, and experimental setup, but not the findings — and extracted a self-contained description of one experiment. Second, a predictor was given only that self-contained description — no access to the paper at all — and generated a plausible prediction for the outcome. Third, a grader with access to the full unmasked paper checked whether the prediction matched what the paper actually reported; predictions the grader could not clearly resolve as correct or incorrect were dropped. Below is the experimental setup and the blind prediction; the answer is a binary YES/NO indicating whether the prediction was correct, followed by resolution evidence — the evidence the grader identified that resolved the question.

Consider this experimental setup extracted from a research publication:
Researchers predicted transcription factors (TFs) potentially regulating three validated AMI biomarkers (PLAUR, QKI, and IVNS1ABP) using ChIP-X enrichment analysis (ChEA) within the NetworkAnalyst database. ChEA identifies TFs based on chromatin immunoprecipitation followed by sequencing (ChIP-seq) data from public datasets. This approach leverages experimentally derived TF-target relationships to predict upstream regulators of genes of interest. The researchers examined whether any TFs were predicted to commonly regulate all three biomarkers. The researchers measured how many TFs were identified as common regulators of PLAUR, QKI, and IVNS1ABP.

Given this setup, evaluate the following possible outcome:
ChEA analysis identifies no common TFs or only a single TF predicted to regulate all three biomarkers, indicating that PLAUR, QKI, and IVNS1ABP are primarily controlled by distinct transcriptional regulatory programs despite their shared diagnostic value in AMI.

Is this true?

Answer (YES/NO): NO